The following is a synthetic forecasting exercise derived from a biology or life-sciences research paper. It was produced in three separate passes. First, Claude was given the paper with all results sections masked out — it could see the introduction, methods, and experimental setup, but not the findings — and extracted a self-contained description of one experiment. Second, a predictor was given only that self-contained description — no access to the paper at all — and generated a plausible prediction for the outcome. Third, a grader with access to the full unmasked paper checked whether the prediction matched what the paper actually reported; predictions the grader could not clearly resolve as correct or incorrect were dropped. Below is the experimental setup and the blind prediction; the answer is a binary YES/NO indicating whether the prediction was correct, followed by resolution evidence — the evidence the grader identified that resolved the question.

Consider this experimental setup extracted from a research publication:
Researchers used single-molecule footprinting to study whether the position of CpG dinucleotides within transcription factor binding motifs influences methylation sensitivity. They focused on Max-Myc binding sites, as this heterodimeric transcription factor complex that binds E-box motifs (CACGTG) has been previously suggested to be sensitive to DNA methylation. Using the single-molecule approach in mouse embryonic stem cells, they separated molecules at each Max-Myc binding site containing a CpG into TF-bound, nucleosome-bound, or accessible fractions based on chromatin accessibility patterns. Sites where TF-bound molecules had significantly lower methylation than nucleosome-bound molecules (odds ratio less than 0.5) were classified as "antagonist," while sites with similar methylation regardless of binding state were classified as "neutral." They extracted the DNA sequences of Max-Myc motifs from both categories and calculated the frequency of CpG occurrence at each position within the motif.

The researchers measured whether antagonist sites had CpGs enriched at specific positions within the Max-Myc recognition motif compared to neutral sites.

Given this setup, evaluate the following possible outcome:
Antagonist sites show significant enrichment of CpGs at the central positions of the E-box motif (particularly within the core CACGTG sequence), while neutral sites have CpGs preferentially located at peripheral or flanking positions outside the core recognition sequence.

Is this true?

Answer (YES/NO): NO